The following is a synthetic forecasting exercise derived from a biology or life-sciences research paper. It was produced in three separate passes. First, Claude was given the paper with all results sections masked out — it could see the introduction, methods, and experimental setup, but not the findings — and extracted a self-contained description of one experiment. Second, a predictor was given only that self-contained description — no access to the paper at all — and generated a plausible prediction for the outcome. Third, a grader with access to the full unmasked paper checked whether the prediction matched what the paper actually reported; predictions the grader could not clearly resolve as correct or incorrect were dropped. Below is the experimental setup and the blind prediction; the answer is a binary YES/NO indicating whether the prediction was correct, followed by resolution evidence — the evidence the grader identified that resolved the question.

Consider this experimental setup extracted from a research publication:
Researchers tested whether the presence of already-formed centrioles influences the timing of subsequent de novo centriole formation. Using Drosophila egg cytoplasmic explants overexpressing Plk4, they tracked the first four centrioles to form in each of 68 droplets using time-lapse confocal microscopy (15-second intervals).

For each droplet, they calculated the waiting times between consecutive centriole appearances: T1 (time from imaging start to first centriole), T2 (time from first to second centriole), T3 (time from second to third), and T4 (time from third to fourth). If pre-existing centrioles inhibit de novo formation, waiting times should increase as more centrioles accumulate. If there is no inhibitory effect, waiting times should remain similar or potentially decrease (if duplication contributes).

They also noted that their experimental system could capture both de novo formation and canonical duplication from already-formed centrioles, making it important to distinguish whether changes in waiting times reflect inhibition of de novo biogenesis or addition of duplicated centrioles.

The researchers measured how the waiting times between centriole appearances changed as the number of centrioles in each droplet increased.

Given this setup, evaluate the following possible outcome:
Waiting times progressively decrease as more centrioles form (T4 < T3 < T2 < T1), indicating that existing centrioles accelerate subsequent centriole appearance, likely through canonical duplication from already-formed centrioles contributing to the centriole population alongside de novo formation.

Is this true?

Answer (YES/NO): NO